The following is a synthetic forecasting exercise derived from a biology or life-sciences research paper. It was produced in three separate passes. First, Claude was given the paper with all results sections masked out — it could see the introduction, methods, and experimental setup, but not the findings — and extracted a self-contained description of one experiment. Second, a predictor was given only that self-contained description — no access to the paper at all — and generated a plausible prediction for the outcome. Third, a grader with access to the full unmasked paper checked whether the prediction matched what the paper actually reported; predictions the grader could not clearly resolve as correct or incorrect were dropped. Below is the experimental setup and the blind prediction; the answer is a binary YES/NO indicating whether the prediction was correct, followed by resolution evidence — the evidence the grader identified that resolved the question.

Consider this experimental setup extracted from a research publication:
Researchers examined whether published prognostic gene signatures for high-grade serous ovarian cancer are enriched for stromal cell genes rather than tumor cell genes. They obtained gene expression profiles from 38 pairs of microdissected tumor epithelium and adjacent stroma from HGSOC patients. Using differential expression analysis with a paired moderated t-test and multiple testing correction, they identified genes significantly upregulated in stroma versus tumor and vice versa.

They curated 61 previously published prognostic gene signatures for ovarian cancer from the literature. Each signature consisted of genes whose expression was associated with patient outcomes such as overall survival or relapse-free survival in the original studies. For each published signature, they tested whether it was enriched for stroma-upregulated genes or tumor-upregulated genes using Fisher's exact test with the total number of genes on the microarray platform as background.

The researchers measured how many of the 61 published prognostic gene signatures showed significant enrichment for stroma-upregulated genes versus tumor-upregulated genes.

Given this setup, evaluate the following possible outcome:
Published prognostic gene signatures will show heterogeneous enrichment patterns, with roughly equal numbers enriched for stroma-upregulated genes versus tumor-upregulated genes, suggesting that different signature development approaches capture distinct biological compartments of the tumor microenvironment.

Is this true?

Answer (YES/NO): NO